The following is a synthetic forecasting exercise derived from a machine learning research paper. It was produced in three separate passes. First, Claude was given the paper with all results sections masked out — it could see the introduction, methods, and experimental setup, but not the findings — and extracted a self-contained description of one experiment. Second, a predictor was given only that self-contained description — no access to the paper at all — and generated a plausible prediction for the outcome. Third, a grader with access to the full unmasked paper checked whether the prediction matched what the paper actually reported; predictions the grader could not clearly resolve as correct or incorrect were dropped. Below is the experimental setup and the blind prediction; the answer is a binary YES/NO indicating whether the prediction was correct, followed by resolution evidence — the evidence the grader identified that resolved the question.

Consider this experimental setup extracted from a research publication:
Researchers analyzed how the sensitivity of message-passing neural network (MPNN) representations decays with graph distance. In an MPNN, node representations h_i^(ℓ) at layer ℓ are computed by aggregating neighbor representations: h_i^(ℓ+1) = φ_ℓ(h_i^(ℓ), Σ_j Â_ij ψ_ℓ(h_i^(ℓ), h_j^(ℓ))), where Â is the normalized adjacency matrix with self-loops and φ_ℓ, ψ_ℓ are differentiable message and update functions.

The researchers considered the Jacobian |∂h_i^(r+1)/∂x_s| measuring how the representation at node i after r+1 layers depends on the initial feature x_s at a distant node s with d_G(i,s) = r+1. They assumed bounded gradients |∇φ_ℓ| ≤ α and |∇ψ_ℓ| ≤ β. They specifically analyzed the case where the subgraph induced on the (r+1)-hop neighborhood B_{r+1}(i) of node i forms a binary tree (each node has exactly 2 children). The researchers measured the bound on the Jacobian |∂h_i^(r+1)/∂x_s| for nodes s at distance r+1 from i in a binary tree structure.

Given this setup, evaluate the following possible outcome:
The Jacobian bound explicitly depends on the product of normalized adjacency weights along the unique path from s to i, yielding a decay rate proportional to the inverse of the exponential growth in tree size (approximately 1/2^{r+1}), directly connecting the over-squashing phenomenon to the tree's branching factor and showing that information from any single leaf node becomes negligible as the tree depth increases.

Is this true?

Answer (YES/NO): NO